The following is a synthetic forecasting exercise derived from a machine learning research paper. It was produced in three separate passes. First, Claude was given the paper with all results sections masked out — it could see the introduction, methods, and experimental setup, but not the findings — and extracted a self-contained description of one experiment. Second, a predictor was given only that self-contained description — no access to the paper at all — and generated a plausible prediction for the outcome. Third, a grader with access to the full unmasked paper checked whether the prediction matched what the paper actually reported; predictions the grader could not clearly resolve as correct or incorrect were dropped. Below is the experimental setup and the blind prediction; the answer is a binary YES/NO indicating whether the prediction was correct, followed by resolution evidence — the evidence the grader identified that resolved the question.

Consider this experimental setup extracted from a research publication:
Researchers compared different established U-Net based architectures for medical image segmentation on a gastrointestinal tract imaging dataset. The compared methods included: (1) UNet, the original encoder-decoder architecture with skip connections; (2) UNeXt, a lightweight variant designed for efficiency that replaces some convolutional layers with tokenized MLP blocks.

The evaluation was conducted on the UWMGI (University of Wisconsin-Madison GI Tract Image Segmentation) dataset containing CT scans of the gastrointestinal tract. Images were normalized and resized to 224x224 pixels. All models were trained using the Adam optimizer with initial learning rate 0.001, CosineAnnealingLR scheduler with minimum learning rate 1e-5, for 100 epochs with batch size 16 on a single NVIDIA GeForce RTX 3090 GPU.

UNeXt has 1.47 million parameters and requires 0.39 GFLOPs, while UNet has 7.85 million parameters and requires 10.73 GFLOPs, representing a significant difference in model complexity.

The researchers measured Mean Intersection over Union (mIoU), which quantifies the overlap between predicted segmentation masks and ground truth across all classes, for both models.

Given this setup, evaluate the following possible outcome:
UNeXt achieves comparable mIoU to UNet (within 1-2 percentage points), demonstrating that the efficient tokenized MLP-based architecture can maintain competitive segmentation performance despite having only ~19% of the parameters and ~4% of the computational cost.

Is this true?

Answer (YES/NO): YES